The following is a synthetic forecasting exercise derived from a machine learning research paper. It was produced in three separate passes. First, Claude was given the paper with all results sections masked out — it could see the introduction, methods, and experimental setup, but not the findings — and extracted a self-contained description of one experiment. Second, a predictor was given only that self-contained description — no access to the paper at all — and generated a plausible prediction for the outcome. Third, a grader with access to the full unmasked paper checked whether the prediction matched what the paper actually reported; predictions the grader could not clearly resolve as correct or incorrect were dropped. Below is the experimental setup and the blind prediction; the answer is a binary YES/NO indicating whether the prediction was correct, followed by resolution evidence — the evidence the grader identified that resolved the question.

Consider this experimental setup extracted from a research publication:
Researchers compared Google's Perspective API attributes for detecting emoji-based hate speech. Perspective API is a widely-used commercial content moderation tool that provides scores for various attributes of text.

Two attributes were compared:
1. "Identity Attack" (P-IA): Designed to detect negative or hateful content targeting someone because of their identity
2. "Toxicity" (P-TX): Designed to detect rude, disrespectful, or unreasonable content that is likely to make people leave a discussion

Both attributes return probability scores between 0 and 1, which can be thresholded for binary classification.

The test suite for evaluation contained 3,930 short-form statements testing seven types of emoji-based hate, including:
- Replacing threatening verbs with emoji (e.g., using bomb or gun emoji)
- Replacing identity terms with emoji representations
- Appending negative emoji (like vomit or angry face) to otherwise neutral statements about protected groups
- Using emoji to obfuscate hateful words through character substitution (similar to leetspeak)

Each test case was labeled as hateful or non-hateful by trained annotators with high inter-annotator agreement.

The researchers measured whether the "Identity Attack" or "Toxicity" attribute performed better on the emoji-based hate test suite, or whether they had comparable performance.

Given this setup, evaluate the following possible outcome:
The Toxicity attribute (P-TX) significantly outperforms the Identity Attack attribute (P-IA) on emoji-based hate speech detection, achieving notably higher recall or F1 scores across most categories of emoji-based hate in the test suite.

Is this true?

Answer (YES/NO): NO